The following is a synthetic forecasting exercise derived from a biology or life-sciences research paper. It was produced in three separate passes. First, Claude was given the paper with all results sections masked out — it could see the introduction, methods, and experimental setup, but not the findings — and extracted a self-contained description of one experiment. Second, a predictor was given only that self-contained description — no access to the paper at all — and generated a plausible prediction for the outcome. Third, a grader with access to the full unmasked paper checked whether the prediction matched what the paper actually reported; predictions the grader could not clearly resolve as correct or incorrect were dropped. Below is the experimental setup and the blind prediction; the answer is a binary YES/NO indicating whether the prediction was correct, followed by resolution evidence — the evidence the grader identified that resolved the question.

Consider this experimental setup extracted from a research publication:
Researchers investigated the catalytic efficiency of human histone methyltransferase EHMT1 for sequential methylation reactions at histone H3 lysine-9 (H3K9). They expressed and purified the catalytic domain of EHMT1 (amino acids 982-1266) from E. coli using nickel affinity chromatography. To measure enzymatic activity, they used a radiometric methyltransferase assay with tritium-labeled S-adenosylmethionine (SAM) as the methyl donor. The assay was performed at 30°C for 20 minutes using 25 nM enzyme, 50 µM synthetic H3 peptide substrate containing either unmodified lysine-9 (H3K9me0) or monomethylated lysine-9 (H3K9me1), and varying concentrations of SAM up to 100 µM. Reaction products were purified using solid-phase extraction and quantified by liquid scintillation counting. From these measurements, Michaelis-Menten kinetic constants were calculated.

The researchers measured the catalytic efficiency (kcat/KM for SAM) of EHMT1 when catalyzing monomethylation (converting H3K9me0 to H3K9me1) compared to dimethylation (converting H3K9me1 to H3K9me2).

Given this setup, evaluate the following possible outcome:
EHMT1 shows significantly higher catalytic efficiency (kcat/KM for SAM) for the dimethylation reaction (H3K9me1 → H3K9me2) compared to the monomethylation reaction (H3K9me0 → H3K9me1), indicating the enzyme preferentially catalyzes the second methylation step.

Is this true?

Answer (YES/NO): NO